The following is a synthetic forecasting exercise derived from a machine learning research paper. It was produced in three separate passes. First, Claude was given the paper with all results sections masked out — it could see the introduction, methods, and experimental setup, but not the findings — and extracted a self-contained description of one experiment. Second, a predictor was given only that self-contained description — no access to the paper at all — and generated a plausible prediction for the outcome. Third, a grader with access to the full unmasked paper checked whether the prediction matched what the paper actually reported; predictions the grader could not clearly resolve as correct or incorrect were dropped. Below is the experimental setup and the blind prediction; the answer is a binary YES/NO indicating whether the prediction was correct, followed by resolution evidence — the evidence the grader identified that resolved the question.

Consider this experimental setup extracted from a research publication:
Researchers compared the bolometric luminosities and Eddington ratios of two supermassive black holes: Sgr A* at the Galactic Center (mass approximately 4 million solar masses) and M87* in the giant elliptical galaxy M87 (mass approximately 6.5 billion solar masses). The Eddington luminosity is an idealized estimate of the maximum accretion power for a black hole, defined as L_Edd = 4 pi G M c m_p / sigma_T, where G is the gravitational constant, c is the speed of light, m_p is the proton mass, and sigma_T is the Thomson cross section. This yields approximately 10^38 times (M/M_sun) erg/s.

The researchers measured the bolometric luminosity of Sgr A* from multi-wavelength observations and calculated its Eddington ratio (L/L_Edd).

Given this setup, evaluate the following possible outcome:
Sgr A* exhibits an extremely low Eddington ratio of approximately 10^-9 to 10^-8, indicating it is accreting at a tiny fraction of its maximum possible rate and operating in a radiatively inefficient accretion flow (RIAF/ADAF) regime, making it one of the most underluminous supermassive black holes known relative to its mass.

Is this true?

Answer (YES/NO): YES